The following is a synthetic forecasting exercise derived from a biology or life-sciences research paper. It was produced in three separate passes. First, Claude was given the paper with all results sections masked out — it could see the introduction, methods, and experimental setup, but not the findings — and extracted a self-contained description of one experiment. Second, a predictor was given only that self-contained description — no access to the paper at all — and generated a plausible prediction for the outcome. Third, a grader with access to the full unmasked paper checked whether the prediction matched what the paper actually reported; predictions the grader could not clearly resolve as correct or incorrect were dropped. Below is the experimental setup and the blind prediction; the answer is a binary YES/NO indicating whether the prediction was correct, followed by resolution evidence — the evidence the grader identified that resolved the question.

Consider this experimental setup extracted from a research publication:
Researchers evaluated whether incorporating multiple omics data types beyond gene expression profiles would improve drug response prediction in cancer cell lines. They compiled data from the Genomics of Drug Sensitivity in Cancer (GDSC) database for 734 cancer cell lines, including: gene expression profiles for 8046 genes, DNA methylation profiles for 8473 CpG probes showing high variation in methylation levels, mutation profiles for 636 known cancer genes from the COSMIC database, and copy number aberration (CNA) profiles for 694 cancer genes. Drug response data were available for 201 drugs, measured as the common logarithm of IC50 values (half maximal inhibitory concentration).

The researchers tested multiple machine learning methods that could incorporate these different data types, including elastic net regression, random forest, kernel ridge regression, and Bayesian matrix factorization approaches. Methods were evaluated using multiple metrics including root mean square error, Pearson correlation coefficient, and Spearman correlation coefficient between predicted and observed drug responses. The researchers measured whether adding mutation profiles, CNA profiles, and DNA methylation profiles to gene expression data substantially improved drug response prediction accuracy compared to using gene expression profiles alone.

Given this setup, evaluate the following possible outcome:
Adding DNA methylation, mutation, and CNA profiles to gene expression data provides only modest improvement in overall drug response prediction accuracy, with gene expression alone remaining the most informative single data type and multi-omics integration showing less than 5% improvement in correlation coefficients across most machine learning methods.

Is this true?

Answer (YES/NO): NO